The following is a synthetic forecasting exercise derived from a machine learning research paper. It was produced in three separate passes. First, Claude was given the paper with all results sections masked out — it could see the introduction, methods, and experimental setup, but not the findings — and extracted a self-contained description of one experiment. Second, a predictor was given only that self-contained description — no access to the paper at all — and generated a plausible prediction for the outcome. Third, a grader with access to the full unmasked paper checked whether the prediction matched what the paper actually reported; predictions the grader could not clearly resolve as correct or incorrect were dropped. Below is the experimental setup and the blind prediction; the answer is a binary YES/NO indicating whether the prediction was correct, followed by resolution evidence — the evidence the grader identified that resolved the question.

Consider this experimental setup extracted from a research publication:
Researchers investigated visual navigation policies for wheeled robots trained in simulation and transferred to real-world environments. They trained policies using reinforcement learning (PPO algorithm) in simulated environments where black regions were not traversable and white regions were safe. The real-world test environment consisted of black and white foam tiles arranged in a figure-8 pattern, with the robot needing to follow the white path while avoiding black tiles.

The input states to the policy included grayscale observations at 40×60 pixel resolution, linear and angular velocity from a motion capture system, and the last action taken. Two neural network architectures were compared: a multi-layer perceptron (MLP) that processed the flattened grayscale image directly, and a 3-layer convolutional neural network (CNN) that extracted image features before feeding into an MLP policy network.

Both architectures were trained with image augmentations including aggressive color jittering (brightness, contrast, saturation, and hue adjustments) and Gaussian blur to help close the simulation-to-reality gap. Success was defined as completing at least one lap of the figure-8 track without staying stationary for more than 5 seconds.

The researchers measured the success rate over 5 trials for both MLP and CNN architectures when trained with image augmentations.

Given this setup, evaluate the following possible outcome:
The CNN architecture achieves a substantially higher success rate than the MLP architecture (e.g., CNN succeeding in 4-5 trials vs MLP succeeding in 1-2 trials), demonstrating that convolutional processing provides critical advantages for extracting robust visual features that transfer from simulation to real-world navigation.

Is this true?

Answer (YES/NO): NO